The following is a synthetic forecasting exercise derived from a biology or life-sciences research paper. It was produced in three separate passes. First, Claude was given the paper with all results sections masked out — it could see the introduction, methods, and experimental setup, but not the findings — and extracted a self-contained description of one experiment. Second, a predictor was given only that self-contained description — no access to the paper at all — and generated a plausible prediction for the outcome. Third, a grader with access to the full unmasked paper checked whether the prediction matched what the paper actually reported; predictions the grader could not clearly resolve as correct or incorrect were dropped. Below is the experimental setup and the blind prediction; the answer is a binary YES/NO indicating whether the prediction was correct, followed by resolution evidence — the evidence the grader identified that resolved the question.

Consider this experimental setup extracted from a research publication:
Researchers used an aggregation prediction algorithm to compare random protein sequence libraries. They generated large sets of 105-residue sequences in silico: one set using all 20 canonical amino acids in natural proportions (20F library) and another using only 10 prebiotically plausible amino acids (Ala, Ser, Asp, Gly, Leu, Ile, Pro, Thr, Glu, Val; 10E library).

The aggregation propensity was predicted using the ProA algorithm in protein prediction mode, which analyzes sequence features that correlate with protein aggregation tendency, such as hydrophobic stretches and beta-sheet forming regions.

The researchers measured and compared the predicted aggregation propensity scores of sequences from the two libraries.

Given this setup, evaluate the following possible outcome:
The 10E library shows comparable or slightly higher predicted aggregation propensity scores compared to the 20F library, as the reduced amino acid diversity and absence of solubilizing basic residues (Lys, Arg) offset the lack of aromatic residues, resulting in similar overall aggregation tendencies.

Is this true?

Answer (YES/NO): NO